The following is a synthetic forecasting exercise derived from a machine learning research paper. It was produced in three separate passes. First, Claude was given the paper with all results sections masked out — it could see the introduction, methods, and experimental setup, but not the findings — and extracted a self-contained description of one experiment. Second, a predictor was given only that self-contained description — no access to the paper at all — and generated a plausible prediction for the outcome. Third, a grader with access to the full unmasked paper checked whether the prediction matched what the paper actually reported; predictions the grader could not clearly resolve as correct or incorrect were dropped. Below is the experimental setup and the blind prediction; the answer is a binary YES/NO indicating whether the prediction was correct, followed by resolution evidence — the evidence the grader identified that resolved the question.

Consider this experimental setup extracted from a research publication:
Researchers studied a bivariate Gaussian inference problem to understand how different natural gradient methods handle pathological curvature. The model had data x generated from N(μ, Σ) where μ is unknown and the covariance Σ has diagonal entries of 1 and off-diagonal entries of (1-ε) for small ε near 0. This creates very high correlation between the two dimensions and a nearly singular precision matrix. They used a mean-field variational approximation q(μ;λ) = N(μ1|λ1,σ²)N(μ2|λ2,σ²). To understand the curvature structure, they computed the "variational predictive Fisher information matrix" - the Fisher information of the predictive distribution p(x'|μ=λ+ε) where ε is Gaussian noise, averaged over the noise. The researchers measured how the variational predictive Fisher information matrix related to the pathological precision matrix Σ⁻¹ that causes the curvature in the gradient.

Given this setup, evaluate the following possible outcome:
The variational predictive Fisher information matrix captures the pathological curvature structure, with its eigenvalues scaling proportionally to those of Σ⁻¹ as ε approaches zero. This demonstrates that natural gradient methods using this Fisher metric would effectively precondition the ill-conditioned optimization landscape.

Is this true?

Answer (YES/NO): YES